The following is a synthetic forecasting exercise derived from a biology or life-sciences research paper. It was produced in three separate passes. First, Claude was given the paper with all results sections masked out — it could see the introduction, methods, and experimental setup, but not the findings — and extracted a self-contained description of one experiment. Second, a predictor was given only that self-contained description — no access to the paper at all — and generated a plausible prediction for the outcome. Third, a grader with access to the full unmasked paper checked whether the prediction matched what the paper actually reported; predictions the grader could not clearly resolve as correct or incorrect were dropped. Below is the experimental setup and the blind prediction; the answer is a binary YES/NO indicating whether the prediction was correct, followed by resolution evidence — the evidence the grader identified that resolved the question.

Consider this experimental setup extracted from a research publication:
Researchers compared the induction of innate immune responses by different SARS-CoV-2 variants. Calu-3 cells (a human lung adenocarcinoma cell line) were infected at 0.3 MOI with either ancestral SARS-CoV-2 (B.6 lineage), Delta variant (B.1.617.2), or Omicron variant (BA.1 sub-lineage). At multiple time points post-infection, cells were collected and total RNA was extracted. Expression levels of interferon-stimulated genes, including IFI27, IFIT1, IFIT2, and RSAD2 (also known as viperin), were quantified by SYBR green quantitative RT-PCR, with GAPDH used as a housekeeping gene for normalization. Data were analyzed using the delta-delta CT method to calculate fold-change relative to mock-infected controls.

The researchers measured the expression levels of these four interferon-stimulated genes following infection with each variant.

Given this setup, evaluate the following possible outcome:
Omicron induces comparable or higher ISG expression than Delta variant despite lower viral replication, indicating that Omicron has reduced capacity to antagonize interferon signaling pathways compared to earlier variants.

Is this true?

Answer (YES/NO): YES